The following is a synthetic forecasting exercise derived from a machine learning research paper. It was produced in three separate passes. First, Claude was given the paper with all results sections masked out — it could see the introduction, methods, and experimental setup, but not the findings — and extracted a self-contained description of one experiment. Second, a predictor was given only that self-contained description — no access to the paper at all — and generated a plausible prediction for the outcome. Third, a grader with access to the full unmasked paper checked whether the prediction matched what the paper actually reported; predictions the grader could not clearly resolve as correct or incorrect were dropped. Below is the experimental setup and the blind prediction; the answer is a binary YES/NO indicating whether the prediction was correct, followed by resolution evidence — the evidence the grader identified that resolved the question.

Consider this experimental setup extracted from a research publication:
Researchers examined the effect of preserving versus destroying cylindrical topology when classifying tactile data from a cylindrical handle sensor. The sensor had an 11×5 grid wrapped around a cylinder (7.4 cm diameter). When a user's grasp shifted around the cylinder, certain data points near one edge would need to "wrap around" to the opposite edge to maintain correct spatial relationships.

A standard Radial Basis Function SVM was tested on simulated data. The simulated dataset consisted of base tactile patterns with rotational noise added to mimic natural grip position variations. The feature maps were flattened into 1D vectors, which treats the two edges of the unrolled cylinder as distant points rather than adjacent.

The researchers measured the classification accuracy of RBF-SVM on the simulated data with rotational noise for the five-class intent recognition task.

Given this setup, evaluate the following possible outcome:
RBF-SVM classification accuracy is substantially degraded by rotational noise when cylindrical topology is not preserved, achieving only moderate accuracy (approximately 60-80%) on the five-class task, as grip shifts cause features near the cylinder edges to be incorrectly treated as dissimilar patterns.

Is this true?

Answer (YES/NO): YES